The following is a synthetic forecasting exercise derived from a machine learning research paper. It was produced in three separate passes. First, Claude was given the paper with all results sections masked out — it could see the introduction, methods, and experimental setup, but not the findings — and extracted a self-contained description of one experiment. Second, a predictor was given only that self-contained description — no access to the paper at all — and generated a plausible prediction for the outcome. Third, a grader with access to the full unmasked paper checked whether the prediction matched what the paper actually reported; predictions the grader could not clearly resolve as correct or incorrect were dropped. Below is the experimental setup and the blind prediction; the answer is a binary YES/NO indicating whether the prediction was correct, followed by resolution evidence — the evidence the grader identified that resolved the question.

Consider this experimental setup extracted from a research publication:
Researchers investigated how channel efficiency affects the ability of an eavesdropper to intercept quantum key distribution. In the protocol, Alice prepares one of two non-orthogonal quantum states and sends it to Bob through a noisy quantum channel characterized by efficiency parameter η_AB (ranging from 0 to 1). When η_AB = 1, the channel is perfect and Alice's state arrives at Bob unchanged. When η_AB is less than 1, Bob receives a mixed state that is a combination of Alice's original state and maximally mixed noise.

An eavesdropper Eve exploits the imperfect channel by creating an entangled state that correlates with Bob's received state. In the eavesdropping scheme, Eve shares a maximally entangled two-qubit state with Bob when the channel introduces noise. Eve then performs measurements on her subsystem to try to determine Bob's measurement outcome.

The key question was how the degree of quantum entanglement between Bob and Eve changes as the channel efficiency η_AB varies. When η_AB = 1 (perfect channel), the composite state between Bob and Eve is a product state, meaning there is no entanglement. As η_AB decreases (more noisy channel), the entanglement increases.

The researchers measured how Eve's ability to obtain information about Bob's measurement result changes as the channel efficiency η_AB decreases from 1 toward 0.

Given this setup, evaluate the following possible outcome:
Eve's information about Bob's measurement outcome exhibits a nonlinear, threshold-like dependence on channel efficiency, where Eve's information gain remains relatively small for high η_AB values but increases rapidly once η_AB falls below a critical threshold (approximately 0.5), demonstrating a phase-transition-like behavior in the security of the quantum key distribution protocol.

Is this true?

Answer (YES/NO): NO